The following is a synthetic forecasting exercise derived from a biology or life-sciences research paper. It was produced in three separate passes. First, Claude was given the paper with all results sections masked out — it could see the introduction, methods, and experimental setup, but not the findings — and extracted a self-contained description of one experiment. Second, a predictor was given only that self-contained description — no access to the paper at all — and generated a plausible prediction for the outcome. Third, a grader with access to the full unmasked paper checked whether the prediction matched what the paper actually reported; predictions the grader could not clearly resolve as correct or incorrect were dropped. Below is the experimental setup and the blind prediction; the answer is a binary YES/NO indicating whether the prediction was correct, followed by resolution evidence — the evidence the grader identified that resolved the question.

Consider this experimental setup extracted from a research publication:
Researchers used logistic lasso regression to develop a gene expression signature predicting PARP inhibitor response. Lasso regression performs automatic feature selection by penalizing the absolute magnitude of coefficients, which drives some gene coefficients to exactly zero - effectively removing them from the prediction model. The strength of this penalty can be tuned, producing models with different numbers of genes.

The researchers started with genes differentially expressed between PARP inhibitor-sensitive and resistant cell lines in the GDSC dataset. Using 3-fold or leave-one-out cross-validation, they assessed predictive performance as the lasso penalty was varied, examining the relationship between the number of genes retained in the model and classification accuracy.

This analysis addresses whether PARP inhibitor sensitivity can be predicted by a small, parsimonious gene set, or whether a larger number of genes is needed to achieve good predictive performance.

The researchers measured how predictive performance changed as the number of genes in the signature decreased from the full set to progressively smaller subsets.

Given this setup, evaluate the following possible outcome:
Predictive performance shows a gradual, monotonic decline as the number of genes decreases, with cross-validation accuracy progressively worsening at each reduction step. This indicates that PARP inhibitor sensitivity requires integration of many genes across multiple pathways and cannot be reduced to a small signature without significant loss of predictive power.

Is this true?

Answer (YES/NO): NO